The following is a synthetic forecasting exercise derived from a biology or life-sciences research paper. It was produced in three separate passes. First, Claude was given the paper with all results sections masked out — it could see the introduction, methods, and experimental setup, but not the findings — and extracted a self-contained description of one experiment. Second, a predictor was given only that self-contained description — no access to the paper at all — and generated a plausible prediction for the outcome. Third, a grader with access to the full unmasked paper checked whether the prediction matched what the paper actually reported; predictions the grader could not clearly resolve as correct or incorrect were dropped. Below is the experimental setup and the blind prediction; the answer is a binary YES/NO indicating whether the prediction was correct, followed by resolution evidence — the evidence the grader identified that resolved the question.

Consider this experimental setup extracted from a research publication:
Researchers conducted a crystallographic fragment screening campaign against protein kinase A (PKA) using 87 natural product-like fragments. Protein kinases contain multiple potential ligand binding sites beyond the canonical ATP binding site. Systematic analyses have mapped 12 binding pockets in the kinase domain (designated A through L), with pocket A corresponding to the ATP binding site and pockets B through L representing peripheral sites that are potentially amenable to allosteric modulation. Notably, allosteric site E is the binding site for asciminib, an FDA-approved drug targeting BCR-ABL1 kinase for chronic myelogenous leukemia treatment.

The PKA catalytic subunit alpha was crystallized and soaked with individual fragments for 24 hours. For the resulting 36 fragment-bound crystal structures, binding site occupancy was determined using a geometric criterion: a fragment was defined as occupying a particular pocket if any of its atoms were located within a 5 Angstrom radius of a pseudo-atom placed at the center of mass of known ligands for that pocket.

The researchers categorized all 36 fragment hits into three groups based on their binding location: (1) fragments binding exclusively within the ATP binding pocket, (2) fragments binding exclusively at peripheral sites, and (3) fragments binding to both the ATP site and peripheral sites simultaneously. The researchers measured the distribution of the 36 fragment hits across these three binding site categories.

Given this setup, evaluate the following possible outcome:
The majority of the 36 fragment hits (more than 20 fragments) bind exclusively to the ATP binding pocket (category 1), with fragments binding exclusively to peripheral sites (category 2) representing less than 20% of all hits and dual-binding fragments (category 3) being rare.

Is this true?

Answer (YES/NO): NO